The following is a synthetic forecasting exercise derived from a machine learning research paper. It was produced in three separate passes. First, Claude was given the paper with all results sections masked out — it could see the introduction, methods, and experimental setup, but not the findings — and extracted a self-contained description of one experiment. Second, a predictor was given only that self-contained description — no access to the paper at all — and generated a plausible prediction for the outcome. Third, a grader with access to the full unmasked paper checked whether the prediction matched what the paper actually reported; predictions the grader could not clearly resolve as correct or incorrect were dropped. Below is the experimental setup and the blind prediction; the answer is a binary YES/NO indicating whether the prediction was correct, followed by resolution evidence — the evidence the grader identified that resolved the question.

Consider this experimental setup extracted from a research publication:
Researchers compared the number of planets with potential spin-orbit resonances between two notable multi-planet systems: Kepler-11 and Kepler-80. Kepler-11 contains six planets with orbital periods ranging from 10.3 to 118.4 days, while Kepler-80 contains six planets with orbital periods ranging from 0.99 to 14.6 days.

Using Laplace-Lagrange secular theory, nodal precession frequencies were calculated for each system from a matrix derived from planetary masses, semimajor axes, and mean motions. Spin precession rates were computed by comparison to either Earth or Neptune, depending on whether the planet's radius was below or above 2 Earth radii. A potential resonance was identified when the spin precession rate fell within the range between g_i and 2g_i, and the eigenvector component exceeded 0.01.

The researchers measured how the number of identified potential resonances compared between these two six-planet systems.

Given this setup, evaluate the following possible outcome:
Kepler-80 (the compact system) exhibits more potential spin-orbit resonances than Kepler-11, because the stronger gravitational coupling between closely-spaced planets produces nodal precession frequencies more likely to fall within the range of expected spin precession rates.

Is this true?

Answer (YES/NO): YES